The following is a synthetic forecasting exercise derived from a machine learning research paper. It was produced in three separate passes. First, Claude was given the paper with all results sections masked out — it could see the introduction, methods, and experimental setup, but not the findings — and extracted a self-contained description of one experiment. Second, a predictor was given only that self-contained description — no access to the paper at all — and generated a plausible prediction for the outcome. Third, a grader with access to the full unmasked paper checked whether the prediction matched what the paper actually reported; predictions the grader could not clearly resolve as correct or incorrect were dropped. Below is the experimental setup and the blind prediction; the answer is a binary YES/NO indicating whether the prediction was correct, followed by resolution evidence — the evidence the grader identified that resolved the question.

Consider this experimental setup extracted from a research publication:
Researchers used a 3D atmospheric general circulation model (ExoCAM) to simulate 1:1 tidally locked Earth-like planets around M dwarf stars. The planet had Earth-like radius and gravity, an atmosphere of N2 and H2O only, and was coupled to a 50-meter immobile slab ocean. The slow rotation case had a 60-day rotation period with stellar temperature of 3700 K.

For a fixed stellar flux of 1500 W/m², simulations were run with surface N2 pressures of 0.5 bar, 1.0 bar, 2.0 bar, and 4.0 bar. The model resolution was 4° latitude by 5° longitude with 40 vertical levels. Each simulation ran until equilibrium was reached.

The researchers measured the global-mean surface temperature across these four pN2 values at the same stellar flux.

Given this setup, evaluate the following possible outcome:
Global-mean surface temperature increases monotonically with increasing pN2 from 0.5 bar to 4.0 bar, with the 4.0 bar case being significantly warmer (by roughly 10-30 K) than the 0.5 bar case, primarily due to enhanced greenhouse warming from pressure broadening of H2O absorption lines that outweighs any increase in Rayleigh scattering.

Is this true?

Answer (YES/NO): NO